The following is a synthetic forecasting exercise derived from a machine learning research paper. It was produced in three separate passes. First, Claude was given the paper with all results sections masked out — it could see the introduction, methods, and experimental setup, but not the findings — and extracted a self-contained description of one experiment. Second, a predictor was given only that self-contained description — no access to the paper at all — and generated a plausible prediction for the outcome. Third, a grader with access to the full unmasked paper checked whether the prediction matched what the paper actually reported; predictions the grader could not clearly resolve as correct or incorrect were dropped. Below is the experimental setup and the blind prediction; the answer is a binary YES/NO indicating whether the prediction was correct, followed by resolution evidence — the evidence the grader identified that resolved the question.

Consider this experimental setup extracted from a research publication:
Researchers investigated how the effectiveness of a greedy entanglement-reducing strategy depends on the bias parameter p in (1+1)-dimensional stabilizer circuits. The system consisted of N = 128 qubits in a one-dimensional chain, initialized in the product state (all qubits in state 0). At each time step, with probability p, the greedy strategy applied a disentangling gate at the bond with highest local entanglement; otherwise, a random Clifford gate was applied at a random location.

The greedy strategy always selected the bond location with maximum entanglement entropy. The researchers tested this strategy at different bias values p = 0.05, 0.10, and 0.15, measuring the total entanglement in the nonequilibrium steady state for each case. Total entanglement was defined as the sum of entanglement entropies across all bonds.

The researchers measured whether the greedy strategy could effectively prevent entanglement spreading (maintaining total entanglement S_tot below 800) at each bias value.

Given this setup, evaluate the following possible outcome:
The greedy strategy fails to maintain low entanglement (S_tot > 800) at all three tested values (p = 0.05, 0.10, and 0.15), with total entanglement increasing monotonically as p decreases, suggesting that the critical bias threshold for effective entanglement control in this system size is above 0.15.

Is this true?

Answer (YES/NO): NO